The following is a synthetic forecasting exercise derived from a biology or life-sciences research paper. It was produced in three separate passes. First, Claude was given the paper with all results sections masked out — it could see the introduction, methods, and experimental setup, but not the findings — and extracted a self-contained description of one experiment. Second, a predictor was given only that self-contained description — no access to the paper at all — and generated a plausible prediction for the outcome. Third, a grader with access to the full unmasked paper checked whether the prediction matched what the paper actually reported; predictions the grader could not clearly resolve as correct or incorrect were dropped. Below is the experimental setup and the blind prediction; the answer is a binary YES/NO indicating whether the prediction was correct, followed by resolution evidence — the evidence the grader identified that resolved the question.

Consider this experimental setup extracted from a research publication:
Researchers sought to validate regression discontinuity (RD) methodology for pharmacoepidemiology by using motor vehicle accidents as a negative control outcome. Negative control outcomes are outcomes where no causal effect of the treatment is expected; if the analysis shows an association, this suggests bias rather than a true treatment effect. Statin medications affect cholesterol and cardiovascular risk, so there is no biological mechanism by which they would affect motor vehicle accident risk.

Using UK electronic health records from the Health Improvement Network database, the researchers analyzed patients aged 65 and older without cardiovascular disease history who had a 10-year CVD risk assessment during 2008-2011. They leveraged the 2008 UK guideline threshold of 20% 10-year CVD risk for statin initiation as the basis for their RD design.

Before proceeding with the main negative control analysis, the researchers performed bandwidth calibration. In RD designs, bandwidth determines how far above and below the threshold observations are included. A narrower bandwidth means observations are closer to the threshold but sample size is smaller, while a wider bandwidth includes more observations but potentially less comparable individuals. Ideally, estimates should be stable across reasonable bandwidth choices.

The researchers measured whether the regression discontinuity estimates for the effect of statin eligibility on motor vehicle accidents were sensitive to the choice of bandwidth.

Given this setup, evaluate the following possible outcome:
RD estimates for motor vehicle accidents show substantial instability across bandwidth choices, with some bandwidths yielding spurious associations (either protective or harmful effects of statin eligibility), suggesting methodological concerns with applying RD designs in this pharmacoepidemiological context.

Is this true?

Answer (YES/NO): YES